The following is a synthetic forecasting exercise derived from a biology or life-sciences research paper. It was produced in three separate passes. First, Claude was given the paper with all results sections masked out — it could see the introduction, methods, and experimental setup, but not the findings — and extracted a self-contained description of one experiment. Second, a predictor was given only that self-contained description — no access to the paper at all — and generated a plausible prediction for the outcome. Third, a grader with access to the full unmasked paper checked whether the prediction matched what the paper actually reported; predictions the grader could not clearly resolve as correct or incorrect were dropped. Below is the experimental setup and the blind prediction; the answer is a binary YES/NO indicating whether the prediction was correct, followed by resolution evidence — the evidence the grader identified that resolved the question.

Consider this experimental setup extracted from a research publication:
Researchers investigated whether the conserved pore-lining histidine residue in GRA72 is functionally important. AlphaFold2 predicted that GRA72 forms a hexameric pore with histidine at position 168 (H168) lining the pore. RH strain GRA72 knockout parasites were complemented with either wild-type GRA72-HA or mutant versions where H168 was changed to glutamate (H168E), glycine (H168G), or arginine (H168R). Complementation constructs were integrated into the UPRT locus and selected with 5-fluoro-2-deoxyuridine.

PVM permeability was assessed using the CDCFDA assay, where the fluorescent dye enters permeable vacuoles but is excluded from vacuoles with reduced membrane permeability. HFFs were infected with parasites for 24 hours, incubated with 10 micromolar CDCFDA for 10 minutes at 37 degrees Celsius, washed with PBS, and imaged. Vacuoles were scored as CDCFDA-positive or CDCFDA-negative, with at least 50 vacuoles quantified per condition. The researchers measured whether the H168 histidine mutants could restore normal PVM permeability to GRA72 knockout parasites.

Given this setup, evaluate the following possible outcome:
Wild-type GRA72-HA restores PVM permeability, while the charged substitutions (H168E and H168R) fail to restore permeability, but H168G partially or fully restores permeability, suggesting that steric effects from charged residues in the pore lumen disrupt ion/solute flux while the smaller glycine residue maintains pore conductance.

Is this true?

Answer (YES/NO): NO